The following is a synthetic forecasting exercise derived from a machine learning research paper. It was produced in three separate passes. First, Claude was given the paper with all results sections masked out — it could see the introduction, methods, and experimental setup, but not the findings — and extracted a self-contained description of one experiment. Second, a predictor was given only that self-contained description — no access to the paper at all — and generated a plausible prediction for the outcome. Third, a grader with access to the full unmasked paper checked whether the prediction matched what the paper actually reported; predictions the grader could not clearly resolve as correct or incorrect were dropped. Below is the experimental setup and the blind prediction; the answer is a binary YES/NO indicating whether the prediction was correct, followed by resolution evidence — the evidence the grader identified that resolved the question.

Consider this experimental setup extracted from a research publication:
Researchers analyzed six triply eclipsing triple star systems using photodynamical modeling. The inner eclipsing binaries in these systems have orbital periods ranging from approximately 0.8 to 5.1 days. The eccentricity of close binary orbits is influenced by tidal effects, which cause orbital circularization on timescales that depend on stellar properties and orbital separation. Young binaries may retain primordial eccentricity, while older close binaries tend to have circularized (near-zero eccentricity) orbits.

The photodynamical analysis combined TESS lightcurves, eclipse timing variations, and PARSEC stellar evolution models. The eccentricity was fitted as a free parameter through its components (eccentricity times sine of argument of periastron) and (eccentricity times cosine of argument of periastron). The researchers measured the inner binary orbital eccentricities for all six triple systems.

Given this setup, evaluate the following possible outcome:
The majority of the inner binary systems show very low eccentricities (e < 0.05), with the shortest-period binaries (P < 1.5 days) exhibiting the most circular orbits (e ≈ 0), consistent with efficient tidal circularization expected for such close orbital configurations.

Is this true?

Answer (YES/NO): NO